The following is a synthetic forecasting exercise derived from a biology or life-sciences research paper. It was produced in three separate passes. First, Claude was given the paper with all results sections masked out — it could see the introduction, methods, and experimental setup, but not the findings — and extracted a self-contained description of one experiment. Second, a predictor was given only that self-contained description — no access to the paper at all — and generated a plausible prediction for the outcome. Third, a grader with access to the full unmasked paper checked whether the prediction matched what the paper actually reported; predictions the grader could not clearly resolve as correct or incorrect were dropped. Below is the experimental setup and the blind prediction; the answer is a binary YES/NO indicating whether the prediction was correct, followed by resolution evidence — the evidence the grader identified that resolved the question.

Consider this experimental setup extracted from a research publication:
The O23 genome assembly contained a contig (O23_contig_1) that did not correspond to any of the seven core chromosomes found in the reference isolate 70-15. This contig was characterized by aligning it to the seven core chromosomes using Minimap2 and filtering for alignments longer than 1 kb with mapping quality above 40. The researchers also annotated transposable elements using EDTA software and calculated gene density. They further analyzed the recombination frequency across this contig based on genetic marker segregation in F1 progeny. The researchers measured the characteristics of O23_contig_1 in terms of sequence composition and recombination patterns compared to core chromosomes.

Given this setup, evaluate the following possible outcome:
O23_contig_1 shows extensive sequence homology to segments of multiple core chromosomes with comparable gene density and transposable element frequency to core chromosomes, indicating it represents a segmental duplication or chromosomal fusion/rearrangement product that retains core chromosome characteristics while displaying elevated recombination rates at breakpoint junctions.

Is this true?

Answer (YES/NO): NO